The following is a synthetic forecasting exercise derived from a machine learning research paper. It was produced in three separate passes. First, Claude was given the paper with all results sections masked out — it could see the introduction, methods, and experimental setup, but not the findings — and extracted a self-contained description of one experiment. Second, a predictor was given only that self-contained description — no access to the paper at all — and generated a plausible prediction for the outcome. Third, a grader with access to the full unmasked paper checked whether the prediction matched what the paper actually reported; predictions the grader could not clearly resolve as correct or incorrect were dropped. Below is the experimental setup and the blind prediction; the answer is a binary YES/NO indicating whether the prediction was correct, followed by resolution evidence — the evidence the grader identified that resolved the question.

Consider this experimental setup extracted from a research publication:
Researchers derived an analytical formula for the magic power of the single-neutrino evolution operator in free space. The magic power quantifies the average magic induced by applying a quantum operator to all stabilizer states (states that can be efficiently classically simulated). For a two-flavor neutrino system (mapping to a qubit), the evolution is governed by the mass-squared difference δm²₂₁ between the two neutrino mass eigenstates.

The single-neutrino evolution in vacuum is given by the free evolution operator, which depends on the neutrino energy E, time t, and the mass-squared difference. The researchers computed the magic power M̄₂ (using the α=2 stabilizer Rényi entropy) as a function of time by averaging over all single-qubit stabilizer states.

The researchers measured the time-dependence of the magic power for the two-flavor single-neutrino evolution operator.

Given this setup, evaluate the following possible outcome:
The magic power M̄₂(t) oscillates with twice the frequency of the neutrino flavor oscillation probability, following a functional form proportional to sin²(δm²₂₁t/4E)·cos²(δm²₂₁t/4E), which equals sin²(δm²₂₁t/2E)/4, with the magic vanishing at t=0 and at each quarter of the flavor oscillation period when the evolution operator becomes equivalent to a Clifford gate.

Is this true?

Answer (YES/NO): NO